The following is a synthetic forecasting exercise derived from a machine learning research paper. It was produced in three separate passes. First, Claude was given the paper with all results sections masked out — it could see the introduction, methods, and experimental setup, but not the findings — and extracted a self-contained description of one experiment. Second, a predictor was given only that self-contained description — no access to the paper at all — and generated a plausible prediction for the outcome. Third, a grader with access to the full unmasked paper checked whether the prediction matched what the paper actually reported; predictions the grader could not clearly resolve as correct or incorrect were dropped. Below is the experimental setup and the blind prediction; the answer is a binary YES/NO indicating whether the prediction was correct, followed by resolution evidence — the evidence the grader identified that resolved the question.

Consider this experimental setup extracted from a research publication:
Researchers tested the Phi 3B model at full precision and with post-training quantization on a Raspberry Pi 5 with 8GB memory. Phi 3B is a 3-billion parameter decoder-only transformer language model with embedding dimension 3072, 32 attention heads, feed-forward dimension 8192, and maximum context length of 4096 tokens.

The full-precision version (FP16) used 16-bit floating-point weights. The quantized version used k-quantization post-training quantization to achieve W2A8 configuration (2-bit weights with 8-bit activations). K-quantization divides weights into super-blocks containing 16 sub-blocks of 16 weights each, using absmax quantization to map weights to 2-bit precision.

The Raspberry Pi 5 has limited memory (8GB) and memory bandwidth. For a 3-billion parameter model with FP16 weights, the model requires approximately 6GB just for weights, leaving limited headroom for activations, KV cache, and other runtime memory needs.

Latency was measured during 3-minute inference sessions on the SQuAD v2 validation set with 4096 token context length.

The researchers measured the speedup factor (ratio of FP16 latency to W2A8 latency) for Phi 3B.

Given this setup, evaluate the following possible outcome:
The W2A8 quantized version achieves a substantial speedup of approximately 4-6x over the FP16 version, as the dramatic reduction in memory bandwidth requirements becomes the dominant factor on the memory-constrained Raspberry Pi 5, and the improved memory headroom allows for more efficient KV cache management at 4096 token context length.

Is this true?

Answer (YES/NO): NO